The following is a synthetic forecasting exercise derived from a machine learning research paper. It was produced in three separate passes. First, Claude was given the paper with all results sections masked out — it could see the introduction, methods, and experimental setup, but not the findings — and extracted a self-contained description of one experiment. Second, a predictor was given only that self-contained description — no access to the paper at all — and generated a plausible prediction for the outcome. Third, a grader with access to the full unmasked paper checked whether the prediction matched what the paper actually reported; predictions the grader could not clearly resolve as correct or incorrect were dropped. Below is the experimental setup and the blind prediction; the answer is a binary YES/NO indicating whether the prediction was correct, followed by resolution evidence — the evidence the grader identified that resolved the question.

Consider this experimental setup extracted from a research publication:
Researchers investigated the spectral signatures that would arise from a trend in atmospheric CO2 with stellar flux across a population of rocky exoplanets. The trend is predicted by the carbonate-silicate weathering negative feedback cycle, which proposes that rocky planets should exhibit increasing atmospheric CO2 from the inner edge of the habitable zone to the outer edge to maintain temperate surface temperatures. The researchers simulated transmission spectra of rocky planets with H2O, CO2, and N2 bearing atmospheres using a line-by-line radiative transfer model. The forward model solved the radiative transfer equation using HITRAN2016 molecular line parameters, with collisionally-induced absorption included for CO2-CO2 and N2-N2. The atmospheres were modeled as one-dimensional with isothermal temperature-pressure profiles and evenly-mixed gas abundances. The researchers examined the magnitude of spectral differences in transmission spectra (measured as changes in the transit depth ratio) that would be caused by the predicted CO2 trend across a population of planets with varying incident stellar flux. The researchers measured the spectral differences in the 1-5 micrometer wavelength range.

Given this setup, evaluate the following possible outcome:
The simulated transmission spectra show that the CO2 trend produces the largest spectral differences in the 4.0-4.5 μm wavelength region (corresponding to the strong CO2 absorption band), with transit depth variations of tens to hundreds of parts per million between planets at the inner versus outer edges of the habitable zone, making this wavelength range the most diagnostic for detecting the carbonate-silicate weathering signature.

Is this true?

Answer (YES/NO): NO